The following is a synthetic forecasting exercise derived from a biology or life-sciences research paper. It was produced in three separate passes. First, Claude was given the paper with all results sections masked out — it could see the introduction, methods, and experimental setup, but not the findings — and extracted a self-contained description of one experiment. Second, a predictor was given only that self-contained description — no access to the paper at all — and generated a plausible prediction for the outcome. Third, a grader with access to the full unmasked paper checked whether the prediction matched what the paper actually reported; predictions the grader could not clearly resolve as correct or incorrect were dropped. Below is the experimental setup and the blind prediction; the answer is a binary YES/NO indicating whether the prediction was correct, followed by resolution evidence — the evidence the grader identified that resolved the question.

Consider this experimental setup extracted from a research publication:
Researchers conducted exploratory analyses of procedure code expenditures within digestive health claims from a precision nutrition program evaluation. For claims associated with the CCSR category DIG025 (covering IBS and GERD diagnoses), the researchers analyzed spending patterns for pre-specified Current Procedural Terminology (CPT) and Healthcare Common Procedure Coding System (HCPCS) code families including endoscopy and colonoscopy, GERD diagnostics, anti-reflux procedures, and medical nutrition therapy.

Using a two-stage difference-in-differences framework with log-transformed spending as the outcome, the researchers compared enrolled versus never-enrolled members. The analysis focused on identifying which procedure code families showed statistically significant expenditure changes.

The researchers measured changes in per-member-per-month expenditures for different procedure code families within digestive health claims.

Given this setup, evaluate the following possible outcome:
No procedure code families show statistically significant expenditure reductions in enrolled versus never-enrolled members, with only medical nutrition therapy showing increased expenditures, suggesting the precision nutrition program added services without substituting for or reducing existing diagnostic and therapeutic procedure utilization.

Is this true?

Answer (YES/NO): NO